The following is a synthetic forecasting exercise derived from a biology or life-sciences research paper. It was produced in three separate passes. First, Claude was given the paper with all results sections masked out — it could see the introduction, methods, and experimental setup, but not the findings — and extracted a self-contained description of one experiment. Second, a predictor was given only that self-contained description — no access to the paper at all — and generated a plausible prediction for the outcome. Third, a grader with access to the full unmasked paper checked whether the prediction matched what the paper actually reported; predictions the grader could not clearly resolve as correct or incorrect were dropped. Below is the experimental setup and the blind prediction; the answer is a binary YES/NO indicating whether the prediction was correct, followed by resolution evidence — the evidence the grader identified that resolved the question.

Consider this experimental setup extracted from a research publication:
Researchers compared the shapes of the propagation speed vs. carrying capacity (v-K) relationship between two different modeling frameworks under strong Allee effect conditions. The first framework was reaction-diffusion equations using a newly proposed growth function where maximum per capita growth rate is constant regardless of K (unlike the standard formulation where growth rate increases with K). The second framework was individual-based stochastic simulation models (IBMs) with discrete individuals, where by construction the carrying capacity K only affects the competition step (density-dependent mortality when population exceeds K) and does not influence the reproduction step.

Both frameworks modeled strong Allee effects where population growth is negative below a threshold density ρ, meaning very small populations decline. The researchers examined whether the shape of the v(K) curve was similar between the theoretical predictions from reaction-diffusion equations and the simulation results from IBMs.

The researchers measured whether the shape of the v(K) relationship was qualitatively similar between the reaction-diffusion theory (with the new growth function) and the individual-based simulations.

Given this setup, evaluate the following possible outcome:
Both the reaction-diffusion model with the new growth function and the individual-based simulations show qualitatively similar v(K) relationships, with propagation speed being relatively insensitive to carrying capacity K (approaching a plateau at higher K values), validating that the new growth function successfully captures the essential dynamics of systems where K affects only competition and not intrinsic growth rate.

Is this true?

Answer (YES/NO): YES